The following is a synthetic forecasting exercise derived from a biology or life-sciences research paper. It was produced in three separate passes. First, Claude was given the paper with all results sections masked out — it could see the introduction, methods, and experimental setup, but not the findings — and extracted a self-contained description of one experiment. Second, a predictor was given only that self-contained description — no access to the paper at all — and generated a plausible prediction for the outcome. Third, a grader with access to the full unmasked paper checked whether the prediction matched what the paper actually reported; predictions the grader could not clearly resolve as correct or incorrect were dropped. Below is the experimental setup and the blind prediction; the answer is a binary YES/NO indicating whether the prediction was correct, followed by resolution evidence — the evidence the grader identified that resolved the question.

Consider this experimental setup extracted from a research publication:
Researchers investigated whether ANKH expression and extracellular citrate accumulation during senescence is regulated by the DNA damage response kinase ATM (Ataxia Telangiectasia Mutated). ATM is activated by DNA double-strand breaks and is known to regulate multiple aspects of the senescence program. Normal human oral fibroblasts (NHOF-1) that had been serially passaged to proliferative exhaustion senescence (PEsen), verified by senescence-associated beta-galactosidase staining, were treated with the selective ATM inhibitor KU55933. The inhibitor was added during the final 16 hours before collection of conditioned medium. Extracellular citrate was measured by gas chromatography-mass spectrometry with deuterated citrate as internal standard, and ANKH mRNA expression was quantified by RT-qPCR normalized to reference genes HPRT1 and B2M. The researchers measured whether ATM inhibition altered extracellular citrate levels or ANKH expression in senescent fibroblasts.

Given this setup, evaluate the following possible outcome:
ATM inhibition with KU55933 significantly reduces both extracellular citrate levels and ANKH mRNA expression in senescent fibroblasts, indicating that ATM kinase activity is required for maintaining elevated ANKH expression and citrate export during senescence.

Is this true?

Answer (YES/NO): NO